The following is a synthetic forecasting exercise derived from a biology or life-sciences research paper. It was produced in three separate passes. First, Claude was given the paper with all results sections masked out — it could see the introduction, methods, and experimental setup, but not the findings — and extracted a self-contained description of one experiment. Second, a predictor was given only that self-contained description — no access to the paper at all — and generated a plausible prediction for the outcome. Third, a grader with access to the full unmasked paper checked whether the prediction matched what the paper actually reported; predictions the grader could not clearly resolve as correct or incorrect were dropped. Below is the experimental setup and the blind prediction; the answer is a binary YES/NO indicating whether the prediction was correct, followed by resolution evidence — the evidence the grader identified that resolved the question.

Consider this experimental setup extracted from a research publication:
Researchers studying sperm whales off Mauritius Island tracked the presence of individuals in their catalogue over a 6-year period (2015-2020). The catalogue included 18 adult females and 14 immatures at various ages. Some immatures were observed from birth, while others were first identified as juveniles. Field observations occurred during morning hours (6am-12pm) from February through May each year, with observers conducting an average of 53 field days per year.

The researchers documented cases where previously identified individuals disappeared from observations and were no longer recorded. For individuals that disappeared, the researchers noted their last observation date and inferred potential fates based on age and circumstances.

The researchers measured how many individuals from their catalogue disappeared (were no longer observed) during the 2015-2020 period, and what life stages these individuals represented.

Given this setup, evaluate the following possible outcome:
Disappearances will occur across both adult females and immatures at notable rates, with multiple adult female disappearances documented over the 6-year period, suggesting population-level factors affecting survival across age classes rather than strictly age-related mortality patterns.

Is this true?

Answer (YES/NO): NO